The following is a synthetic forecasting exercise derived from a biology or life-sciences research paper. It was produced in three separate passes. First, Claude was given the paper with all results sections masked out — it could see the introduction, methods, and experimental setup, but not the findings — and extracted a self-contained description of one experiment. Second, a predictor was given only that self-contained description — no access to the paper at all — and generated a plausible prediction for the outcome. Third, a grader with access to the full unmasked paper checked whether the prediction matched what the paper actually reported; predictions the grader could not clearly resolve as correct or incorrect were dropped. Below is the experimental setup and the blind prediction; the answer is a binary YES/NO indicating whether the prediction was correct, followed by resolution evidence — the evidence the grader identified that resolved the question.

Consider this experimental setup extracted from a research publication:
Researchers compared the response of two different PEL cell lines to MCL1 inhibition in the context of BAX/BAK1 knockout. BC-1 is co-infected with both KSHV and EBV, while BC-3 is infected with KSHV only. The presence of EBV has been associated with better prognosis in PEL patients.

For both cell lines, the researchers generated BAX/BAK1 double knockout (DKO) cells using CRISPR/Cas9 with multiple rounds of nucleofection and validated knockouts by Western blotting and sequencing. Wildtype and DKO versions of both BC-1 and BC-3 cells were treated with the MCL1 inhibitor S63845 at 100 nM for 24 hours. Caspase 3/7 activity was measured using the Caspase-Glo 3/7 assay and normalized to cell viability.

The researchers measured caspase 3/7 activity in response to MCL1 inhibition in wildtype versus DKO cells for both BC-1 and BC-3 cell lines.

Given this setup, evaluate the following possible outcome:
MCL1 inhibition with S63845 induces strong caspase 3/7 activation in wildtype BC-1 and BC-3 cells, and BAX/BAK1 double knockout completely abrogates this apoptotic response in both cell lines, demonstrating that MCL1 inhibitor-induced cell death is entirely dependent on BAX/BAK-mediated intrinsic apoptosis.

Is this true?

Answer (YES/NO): YES